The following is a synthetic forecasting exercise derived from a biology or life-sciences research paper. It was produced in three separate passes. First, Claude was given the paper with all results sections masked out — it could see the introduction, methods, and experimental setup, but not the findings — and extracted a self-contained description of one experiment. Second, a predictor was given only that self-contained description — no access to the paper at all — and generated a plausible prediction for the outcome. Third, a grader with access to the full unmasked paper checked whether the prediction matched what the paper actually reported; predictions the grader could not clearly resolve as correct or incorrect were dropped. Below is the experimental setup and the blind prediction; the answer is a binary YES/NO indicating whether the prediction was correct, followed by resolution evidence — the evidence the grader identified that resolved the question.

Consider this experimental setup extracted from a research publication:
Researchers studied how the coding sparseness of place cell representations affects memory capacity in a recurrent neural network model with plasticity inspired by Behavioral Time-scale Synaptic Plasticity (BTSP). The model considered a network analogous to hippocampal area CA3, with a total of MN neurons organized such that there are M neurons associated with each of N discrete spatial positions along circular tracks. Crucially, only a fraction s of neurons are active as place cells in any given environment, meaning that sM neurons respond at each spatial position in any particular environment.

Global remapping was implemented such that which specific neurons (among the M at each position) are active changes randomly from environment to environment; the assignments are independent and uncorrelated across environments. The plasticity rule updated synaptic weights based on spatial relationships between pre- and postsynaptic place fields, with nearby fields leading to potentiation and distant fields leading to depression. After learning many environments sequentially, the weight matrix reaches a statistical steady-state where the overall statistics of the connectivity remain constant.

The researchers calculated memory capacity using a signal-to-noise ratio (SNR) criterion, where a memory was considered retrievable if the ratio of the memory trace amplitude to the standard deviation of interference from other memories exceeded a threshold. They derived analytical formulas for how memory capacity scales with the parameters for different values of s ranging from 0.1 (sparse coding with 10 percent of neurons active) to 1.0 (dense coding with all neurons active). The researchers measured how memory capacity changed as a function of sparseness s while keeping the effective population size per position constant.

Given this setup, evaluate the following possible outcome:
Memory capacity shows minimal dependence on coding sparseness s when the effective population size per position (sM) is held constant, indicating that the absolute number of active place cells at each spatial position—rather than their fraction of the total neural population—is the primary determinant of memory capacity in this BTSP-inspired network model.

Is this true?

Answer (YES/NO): NO